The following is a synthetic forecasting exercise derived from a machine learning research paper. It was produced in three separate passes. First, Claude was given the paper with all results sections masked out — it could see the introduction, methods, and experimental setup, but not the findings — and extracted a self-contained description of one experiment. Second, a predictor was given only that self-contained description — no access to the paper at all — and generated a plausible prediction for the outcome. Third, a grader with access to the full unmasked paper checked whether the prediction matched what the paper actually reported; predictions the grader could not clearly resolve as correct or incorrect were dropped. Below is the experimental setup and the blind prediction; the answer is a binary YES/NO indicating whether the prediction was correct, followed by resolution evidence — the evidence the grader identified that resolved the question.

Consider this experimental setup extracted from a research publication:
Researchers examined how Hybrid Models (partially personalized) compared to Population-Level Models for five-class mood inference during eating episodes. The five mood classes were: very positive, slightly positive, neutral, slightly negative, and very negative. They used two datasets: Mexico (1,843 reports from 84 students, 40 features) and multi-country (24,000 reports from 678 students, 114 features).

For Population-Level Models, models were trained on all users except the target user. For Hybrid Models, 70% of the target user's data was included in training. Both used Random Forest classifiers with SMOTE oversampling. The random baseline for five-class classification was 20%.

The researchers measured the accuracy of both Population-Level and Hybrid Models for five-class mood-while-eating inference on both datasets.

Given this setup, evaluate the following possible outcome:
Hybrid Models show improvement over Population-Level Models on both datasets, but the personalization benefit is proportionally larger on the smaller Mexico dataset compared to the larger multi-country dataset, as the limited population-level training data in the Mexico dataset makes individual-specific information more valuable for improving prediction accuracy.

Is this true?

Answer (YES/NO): NO